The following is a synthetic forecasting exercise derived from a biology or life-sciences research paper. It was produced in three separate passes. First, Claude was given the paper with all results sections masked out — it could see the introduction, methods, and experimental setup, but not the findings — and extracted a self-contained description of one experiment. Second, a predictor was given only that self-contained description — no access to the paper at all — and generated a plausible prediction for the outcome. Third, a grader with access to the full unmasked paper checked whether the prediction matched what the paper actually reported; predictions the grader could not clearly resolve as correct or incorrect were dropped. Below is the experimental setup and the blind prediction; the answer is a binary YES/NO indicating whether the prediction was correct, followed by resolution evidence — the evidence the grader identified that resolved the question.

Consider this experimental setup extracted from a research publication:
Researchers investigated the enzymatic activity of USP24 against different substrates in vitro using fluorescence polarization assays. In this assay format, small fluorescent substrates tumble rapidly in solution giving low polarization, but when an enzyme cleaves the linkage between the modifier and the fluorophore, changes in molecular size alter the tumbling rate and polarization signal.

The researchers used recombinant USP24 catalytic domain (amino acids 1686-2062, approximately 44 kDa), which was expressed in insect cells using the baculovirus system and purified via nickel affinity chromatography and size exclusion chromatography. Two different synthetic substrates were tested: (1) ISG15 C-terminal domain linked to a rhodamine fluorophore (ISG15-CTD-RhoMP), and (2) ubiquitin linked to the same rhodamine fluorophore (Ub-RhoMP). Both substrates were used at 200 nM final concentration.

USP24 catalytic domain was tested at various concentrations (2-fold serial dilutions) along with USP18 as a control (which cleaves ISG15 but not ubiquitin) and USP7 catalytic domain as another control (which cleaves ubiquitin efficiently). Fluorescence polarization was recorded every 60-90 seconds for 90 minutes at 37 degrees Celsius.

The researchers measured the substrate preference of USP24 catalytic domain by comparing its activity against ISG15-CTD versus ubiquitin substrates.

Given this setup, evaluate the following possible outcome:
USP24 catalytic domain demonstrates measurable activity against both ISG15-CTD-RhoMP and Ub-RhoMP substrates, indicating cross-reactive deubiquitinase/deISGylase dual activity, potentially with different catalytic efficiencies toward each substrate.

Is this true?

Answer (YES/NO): NO